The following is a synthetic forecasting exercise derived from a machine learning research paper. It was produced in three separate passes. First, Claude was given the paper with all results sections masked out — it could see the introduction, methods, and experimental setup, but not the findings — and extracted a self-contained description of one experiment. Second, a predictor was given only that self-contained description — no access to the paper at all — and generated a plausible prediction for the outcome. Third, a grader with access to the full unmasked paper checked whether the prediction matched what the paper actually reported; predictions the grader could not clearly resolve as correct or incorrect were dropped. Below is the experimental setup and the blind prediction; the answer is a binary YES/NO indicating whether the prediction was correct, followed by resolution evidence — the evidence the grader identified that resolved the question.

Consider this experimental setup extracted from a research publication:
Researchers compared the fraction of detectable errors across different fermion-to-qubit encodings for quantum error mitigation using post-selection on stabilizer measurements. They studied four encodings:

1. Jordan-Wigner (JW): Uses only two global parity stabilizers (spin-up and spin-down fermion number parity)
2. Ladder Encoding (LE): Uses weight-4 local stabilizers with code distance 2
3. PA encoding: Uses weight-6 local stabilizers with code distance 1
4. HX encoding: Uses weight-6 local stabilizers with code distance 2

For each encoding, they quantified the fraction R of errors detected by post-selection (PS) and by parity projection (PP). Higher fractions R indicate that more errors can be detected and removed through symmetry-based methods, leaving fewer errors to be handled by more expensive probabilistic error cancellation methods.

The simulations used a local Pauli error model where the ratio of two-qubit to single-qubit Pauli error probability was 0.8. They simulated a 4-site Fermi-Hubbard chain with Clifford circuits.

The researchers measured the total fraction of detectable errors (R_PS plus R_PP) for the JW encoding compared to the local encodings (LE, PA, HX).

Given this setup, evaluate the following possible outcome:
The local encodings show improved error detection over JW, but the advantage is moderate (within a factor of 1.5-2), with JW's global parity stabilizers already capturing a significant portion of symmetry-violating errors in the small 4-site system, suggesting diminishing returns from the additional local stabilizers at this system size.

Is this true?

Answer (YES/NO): NO